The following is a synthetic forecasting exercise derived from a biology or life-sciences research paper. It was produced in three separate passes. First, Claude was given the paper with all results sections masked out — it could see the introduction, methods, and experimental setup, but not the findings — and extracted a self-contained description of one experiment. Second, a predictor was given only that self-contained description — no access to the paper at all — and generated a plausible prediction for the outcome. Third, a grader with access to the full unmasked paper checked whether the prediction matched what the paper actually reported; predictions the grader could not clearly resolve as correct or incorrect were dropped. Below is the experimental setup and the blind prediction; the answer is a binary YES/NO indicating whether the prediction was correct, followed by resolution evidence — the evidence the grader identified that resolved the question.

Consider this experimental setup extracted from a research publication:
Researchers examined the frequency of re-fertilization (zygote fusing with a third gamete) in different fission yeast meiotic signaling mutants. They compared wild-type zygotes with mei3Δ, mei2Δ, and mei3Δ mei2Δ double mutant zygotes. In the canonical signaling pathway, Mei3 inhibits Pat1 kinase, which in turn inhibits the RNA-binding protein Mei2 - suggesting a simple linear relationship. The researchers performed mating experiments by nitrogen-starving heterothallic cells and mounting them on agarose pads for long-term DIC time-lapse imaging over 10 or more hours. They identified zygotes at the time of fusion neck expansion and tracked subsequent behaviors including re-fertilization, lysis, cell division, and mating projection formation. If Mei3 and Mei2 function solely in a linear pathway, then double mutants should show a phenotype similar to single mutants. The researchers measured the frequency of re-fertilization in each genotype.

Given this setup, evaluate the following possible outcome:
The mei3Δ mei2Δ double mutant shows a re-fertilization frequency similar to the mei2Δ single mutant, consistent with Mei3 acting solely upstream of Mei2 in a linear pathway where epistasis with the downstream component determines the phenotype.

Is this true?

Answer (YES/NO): NO